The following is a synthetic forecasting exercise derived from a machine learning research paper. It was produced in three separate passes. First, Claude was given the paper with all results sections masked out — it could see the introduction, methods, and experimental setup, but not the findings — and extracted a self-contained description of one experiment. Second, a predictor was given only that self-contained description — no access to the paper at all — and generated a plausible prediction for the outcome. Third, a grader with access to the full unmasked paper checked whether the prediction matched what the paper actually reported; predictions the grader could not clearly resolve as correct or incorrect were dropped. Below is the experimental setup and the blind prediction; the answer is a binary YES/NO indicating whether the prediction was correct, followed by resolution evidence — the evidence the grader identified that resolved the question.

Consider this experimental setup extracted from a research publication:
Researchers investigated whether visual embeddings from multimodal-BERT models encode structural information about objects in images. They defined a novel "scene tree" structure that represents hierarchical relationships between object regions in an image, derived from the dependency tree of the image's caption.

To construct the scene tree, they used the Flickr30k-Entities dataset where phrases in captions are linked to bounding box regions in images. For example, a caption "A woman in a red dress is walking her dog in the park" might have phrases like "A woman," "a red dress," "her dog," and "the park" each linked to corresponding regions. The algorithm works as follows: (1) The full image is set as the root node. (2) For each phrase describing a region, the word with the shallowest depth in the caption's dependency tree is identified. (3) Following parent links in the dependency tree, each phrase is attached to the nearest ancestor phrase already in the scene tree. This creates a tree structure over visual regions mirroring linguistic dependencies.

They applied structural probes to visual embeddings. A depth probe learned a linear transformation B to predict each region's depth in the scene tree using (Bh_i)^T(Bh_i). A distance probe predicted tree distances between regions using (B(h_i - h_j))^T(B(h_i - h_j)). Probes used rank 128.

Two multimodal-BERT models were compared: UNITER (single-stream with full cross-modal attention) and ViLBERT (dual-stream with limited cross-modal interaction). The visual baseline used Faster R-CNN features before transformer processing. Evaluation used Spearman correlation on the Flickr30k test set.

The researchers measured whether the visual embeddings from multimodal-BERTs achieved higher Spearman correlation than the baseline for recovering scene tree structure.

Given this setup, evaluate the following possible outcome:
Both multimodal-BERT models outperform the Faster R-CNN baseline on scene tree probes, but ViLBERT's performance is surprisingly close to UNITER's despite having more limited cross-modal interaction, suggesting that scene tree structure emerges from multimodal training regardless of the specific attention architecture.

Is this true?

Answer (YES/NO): NO